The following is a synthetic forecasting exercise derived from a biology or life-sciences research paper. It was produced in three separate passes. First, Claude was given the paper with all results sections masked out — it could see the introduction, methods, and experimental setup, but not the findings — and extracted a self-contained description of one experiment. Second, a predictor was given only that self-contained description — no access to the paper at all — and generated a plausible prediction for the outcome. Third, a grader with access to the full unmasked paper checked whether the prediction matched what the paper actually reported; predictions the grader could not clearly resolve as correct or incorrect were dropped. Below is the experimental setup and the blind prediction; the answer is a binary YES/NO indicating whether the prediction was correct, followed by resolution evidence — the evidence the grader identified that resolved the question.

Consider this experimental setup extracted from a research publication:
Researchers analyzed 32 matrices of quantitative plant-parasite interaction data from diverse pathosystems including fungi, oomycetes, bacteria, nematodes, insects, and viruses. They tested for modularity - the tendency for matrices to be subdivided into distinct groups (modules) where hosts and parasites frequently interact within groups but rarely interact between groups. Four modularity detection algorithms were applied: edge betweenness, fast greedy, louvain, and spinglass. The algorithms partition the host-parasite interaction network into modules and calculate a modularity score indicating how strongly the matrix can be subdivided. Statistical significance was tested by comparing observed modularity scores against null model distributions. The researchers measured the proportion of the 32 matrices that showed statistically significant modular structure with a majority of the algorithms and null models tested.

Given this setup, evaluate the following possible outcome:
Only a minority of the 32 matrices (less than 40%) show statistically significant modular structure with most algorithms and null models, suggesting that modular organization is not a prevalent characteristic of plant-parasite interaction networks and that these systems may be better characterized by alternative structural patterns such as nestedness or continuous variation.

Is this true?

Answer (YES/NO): YES